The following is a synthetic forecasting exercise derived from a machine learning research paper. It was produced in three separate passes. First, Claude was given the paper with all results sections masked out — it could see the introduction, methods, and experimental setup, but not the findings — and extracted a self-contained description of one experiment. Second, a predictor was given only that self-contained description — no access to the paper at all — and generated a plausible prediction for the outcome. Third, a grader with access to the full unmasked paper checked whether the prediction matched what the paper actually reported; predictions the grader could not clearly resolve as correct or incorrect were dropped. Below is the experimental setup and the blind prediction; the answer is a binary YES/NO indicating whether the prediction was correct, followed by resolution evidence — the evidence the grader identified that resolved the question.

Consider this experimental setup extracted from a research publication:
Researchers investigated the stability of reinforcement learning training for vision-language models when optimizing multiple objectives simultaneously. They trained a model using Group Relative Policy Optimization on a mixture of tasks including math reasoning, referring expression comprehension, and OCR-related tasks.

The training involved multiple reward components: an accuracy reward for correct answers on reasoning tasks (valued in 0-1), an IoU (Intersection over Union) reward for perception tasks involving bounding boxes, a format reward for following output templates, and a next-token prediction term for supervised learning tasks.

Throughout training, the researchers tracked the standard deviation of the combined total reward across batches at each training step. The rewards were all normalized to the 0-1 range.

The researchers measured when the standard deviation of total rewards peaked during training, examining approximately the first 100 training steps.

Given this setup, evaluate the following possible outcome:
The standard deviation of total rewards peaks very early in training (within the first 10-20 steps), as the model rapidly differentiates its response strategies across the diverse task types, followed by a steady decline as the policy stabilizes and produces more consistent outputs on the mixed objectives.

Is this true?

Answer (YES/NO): YES